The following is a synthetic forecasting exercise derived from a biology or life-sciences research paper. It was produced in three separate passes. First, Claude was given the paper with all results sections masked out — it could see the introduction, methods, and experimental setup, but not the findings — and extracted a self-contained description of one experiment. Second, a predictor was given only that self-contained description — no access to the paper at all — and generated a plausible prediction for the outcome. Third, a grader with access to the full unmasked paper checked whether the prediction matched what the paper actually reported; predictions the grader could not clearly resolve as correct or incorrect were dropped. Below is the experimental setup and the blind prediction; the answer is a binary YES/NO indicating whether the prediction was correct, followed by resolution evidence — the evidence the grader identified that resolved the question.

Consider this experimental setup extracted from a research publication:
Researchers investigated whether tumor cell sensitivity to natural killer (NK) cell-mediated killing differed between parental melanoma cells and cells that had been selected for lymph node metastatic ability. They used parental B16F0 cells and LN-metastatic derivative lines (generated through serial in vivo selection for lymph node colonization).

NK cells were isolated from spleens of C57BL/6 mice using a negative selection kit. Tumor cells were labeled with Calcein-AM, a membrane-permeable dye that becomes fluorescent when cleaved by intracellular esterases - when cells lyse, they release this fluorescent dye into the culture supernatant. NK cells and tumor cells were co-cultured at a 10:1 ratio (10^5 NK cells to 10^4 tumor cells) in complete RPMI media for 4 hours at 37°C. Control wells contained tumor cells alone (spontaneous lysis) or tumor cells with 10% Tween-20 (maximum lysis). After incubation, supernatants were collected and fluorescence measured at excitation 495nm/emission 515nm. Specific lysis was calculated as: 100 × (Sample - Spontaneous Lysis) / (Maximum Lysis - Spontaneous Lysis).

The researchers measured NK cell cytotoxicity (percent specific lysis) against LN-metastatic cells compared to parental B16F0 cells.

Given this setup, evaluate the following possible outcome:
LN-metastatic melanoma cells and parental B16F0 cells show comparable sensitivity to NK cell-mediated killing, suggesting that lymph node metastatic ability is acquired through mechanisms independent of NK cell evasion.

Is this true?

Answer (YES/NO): NO